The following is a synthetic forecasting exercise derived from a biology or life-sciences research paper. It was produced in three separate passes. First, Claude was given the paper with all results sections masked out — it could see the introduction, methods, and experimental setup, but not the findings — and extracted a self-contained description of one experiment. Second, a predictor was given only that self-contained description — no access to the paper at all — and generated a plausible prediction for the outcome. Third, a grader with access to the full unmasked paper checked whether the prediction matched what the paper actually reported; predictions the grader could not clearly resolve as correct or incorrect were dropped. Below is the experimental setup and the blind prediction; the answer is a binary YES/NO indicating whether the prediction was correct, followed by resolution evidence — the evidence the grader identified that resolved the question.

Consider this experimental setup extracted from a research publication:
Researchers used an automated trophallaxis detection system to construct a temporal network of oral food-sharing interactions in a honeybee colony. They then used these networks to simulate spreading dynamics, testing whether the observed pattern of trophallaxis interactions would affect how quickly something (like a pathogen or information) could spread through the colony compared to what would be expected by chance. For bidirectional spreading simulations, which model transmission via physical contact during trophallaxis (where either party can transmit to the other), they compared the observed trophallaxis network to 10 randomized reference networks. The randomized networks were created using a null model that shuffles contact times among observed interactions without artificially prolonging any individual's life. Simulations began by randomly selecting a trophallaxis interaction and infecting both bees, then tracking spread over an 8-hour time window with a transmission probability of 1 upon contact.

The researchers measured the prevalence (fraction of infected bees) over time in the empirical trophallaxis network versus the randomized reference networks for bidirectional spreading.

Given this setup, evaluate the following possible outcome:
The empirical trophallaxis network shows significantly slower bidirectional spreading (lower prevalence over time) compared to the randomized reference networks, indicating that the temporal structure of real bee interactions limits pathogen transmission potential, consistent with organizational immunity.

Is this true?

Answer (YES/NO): NO